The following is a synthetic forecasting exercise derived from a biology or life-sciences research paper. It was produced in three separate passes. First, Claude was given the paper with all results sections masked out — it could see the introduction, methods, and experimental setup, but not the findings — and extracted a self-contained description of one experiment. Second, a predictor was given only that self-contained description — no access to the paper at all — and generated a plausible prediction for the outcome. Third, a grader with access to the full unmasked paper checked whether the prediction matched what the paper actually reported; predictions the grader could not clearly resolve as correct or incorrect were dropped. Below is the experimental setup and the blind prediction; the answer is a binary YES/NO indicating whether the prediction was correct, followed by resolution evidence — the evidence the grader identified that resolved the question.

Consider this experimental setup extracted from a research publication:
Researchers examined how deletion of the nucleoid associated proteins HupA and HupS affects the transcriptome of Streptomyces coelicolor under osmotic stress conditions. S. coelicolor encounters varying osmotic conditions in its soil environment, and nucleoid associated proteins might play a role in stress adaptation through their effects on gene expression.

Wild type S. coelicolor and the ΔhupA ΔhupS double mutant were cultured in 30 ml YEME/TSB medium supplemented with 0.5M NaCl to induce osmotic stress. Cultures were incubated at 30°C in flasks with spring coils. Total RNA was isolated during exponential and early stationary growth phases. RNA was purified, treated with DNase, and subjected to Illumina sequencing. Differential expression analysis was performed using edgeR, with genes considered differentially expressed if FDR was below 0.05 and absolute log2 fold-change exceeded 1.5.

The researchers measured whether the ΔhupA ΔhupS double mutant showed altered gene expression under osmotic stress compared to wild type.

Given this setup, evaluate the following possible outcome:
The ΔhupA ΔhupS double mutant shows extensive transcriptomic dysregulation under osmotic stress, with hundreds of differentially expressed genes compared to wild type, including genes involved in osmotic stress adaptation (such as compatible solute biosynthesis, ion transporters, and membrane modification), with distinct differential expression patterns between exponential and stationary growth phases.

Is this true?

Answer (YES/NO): NO